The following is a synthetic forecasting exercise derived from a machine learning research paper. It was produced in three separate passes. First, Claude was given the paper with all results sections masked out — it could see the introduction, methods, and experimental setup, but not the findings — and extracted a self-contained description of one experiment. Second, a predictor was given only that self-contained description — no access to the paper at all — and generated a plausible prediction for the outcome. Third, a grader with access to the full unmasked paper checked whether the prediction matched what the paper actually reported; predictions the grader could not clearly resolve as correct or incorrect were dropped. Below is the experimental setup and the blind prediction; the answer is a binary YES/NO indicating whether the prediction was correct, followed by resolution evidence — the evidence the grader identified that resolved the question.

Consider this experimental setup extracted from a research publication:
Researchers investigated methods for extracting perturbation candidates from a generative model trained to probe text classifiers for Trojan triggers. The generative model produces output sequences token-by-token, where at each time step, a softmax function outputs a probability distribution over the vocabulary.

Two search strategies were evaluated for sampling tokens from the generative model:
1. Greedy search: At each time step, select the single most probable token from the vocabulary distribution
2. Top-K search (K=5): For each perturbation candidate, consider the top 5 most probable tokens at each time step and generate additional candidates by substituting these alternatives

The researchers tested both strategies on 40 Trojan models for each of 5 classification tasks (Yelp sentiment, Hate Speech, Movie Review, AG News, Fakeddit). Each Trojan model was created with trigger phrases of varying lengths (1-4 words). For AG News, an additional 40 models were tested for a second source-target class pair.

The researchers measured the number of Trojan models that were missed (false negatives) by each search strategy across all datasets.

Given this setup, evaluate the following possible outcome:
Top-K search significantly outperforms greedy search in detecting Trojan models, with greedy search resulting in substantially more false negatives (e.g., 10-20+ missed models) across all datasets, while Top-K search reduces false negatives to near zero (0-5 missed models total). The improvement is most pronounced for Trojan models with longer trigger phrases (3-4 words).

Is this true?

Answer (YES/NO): YES